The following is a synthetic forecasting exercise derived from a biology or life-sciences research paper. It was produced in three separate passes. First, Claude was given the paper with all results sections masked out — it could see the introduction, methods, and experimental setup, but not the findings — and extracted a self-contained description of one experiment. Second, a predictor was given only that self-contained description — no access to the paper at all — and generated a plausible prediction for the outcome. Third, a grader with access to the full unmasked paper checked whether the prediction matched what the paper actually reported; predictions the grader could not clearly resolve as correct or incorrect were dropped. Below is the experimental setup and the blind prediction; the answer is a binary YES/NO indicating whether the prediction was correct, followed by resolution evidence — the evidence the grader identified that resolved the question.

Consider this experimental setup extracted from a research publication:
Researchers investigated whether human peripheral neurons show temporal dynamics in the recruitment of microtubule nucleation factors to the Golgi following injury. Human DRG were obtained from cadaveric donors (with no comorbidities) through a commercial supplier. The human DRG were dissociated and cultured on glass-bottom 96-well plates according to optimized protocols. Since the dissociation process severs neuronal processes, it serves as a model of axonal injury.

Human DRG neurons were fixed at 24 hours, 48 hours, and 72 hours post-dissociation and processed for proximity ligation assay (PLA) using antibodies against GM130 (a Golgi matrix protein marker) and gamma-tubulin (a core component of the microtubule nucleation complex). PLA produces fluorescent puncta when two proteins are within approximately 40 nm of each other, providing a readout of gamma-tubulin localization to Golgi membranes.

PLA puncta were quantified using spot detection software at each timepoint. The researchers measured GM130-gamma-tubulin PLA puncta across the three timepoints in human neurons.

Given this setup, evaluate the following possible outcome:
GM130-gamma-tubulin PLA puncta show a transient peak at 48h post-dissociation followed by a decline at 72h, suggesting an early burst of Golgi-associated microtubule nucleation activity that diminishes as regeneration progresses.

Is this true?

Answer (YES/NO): NO